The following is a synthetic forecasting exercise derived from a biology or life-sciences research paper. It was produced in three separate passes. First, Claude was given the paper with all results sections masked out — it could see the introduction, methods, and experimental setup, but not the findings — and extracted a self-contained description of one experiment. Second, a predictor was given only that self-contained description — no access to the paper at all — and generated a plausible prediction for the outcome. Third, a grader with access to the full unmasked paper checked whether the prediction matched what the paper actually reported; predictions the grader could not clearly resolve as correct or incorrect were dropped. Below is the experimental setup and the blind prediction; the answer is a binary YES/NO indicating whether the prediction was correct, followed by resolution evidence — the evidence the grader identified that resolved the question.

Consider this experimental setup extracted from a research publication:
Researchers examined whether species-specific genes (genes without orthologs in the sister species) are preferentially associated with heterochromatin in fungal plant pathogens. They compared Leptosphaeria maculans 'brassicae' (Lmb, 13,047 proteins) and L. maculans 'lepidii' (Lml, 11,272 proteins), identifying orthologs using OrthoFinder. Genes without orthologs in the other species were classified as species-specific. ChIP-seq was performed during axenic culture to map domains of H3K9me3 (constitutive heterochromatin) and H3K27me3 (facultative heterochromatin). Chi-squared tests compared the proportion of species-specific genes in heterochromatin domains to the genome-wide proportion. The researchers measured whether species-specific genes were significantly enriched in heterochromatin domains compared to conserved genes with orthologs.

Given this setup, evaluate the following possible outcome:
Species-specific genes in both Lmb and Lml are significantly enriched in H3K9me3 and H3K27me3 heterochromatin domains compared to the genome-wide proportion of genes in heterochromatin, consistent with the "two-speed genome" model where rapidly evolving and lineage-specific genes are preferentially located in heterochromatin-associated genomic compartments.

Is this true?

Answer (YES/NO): YES